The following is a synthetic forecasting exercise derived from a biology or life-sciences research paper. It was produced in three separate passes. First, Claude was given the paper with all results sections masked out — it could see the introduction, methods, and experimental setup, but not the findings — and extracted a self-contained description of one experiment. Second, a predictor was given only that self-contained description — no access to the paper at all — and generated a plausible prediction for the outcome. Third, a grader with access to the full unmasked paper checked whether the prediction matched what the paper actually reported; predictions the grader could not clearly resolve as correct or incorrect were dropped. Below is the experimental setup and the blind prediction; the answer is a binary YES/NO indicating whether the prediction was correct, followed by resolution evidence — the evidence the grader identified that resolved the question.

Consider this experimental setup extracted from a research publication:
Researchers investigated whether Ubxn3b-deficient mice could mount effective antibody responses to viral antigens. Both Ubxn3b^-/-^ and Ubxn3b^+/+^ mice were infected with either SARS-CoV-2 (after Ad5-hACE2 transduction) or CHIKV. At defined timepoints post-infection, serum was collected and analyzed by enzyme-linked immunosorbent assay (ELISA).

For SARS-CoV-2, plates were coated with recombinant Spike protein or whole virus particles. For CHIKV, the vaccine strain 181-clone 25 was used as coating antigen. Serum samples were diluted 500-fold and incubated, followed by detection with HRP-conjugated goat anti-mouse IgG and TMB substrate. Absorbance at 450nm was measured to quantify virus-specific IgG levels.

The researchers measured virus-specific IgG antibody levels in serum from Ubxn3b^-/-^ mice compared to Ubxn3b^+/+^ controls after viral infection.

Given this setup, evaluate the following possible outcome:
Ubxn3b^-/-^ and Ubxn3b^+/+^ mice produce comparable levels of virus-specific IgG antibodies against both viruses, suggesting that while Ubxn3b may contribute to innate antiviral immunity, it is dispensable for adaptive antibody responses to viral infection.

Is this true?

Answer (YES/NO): NO